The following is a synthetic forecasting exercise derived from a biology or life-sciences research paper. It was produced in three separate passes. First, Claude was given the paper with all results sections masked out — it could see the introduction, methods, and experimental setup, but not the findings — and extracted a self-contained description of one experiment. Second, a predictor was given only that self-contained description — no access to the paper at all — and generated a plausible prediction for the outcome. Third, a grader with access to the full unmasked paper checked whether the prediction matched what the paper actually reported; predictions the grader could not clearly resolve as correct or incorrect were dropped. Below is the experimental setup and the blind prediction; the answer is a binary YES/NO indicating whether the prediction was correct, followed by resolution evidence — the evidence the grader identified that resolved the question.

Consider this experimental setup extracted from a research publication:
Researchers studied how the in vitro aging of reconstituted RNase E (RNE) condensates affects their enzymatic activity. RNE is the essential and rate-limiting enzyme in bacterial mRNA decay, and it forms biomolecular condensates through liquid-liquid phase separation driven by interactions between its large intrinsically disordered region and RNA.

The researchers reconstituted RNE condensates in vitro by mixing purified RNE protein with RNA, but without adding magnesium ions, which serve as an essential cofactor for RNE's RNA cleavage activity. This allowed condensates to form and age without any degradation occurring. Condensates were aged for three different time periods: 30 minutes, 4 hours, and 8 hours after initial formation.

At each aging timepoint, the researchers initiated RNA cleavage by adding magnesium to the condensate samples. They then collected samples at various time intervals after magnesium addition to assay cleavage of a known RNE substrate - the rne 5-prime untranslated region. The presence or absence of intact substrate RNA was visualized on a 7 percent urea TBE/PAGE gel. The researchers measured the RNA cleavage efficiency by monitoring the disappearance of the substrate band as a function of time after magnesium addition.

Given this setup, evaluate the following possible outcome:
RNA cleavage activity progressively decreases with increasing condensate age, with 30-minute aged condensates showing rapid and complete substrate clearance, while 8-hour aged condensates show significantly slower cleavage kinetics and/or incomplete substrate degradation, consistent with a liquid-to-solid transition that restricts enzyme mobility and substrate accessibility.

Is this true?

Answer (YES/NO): NO